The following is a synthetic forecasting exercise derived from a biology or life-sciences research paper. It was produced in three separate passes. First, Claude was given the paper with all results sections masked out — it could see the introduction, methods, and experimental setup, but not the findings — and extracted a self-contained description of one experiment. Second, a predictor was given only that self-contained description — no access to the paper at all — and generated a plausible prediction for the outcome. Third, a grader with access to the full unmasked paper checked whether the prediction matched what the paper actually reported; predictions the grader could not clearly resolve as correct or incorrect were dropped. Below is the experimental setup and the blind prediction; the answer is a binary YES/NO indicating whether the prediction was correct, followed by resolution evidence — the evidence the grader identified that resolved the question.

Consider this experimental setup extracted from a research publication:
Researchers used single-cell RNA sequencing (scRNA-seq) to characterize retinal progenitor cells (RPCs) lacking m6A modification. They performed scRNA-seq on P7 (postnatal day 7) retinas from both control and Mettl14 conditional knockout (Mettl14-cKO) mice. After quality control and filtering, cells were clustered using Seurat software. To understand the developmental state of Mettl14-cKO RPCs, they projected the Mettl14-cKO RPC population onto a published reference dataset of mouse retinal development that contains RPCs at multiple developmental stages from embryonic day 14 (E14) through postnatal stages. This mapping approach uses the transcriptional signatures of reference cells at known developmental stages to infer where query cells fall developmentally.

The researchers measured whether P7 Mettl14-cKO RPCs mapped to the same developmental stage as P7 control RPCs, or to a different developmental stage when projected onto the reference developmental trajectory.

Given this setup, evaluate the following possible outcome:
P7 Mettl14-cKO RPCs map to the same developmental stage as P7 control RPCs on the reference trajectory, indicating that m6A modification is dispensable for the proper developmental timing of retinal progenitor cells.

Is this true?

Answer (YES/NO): NO